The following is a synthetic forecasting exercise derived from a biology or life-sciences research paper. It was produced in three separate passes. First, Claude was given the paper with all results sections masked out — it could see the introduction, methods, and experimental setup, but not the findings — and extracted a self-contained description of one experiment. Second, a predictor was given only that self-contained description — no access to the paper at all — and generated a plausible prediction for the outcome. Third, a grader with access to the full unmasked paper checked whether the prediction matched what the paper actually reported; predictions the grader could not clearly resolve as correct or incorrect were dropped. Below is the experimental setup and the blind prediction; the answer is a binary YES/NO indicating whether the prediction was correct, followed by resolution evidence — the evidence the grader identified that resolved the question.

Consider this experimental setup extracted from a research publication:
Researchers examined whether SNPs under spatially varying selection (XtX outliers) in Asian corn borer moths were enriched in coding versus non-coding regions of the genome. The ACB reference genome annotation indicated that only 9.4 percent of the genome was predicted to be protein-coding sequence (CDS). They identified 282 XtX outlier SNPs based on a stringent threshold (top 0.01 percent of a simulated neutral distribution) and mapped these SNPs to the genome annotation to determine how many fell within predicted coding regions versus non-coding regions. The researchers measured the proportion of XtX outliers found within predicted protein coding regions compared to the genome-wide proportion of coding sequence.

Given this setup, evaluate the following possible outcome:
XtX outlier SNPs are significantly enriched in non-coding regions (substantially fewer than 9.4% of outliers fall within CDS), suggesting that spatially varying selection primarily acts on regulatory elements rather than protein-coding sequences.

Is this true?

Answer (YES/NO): NO